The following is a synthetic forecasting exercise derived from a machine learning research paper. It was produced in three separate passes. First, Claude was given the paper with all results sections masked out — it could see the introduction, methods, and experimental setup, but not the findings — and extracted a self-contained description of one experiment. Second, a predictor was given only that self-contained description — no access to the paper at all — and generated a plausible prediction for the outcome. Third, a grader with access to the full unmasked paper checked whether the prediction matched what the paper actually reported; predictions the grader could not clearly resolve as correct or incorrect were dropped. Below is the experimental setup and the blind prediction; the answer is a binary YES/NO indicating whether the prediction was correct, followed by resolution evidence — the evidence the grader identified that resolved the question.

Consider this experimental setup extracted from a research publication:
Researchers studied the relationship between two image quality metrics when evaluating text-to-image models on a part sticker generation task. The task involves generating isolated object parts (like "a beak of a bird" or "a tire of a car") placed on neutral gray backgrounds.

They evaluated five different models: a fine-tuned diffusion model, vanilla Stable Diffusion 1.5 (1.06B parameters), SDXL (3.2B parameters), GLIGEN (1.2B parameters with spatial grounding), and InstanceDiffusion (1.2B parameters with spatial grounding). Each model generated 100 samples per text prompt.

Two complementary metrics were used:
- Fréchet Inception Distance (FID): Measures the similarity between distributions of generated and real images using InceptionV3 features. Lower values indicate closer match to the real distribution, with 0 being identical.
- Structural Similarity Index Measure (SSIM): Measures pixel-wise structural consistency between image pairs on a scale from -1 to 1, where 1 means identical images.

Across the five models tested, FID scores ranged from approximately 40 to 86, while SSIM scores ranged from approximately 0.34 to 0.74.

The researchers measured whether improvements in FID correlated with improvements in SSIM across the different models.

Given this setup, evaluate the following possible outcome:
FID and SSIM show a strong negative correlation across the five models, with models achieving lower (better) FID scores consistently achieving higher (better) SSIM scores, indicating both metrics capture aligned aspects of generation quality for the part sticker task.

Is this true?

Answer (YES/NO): YES